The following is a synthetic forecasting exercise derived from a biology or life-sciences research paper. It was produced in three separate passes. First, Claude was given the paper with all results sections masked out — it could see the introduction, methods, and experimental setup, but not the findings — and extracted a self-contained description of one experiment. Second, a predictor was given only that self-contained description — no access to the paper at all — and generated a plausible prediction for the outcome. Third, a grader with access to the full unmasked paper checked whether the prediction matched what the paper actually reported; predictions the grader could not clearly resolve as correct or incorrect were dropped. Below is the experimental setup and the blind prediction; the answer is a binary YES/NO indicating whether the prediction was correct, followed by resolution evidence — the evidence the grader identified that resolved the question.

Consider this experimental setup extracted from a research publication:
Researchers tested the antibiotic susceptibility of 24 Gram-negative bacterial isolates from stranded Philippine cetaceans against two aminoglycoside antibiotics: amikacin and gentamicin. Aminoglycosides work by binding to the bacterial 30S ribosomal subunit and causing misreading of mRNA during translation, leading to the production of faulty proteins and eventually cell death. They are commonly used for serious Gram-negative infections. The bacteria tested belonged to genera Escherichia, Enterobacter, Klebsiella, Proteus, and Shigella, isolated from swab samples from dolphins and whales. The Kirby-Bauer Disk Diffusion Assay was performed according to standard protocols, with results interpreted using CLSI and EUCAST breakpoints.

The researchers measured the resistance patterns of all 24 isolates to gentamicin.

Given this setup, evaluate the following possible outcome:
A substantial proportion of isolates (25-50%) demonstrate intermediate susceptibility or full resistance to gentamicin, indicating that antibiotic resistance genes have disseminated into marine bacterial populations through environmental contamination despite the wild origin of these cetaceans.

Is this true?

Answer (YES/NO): NO